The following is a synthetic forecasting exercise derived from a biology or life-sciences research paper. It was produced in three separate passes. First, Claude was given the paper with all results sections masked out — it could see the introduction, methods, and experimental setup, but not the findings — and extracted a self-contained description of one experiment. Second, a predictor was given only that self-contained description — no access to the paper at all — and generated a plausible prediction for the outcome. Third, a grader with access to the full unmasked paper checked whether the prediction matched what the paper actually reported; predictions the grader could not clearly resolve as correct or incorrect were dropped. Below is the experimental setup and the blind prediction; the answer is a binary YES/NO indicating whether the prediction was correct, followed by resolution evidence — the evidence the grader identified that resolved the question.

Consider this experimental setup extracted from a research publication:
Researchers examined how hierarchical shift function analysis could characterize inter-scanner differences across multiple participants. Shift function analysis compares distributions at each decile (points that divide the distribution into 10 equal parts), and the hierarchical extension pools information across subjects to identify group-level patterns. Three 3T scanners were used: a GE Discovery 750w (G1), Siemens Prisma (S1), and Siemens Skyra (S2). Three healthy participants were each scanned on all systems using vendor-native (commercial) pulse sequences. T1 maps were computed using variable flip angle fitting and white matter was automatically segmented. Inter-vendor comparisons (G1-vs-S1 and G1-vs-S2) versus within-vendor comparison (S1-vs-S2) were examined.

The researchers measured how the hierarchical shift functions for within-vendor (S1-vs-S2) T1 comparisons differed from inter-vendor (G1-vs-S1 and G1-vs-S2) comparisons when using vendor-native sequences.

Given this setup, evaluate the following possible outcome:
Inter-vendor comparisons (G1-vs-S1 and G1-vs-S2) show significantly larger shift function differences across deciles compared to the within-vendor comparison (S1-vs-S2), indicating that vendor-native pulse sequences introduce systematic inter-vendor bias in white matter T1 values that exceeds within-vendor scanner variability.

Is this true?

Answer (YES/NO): YES